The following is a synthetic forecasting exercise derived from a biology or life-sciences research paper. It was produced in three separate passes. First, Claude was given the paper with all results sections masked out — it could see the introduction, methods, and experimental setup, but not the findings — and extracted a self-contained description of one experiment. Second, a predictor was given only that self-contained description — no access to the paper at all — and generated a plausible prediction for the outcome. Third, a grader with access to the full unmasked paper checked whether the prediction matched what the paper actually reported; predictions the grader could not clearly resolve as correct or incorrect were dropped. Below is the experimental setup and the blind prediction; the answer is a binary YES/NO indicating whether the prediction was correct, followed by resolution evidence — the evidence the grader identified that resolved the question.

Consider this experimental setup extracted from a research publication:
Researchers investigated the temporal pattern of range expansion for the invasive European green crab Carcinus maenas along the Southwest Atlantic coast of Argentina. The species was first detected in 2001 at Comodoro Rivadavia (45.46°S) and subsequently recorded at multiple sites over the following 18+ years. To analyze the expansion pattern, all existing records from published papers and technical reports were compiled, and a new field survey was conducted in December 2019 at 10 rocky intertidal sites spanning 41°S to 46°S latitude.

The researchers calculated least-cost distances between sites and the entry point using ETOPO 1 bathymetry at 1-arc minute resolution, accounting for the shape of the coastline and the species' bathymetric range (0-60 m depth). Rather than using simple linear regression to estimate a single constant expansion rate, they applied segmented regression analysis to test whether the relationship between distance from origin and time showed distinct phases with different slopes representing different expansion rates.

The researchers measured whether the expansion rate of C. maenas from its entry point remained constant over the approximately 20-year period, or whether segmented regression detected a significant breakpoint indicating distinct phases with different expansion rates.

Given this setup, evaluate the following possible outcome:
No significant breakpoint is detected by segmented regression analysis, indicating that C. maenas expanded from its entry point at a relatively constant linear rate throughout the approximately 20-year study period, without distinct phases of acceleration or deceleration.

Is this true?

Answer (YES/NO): NO